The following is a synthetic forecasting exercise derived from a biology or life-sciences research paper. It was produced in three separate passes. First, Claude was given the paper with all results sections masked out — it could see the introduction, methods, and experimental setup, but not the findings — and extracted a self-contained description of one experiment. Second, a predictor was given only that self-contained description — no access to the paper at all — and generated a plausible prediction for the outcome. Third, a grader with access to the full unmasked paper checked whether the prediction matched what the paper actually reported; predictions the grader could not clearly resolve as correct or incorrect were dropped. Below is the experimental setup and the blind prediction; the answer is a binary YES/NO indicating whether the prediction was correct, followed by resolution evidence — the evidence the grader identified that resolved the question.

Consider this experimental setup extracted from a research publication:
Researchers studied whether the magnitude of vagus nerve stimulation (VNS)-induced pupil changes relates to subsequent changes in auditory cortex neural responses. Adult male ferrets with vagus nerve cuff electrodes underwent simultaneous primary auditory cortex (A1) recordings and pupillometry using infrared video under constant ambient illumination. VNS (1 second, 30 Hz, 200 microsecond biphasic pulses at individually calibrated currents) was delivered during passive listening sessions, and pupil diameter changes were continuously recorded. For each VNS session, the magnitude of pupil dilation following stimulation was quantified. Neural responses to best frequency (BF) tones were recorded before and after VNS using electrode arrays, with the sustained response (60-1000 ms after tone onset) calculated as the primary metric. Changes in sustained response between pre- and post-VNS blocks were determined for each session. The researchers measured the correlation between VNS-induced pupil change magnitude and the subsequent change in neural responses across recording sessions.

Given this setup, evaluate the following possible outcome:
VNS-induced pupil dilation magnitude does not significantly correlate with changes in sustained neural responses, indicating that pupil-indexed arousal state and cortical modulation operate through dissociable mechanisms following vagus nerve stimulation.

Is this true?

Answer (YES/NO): NO